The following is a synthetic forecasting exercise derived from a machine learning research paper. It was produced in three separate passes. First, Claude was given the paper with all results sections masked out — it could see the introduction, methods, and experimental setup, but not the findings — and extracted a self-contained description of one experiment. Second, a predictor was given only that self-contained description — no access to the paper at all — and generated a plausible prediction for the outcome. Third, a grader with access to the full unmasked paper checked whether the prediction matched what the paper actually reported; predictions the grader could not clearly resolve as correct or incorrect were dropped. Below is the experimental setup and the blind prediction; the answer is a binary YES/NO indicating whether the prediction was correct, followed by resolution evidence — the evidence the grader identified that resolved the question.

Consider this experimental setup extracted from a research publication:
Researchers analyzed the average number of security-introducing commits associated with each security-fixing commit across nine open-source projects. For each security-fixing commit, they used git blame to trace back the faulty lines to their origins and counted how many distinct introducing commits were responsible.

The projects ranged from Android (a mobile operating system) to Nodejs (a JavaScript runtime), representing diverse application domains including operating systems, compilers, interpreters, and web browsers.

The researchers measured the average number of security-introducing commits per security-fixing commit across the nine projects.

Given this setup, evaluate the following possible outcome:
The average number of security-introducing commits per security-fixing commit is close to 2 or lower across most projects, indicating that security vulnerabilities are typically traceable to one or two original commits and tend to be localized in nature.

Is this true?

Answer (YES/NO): YES